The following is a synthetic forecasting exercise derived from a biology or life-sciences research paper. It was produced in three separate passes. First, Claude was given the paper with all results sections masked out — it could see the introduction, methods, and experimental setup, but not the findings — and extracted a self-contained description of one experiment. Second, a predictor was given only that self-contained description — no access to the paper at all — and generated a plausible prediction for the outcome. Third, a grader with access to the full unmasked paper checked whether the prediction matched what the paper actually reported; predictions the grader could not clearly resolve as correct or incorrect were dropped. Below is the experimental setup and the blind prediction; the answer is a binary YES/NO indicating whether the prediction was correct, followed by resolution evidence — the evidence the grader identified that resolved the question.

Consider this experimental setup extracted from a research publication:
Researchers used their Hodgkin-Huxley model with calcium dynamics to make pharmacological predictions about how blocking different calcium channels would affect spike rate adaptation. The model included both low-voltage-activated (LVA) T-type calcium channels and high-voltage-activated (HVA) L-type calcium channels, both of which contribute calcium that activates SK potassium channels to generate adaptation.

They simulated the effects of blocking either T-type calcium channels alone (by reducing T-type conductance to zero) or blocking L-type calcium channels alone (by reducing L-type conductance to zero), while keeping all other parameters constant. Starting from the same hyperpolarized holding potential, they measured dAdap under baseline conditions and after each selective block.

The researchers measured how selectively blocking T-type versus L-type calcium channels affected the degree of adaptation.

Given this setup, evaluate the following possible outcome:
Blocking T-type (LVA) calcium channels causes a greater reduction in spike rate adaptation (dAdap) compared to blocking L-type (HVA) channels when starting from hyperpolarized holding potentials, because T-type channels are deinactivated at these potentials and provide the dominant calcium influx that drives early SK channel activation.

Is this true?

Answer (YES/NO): NO